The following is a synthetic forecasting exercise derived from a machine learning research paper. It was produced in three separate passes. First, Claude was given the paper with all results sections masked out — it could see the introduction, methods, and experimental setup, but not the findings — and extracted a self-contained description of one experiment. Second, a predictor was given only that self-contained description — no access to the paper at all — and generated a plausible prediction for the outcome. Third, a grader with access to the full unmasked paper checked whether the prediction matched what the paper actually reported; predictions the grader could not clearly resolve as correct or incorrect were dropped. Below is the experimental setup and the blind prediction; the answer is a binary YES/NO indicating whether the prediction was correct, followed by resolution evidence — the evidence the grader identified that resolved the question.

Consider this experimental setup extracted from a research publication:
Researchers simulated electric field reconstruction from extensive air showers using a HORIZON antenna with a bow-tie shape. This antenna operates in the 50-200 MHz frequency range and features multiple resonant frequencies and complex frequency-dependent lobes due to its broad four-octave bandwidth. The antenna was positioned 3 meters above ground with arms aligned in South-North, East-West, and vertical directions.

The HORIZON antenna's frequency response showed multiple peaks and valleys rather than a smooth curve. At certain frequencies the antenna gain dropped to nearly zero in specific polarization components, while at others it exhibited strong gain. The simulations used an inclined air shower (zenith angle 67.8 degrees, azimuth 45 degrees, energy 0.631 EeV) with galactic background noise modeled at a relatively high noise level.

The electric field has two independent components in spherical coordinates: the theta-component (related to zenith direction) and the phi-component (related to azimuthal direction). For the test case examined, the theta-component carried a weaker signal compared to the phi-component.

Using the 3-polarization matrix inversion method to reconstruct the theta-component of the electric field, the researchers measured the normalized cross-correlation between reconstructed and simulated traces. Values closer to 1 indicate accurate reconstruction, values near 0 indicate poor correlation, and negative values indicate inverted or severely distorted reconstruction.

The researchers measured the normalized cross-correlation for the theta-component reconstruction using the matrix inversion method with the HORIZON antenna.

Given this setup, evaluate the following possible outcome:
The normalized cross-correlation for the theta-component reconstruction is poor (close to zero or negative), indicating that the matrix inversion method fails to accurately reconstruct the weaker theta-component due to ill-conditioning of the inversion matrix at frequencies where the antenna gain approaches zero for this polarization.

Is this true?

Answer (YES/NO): YES